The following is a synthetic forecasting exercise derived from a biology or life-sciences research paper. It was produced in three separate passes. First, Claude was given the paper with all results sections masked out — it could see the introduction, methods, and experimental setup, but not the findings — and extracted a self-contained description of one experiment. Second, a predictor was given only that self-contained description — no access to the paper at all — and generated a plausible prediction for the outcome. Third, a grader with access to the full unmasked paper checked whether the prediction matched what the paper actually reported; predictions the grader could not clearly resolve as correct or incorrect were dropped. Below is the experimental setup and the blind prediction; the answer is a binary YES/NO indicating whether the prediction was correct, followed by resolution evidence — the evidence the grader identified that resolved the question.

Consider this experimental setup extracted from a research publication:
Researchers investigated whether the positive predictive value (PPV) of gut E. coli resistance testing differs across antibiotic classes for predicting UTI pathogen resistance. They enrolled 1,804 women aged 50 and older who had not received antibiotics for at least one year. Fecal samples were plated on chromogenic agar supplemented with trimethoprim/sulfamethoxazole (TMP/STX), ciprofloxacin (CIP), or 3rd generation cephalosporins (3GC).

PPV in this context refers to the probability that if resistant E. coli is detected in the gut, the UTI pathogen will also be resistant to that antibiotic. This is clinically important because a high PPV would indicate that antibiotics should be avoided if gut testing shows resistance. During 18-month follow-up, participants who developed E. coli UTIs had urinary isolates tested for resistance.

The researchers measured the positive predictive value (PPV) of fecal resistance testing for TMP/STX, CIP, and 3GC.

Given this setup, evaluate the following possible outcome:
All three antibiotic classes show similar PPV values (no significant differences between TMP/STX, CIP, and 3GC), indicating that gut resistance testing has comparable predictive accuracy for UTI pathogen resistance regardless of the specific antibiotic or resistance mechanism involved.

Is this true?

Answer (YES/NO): NO